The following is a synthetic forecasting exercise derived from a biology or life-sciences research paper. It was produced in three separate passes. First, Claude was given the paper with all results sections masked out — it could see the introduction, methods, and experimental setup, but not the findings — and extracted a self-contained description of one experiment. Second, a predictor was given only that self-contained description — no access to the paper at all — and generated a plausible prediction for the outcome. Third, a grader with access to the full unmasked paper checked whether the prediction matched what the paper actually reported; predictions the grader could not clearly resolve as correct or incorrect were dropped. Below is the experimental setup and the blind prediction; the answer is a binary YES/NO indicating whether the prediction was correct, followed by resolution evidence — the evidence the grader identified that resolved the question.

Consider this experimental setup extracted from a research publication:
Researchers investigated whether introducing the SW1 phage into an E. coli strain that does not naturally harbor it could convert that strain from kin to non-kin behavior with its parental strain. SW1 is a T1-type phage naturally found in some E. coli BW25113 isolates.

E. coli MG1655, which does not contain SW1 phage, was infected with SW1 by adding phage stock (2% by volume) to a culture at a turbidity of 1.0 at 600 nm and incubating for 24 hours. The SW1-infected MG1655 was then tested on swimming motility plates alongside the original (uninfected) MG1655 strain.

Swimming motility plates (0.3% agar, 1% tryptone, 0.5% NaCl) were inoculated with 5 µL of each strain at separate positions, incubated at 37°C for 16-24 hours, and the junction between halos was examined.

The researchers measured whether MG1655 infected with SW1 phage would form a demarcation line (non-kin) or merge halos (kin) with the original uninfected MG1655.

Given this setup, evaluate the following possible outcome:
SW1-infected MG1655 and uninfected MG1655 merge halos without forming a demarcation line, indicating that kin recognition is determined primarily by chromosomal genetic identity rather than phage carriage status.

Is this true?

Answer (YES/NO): NO